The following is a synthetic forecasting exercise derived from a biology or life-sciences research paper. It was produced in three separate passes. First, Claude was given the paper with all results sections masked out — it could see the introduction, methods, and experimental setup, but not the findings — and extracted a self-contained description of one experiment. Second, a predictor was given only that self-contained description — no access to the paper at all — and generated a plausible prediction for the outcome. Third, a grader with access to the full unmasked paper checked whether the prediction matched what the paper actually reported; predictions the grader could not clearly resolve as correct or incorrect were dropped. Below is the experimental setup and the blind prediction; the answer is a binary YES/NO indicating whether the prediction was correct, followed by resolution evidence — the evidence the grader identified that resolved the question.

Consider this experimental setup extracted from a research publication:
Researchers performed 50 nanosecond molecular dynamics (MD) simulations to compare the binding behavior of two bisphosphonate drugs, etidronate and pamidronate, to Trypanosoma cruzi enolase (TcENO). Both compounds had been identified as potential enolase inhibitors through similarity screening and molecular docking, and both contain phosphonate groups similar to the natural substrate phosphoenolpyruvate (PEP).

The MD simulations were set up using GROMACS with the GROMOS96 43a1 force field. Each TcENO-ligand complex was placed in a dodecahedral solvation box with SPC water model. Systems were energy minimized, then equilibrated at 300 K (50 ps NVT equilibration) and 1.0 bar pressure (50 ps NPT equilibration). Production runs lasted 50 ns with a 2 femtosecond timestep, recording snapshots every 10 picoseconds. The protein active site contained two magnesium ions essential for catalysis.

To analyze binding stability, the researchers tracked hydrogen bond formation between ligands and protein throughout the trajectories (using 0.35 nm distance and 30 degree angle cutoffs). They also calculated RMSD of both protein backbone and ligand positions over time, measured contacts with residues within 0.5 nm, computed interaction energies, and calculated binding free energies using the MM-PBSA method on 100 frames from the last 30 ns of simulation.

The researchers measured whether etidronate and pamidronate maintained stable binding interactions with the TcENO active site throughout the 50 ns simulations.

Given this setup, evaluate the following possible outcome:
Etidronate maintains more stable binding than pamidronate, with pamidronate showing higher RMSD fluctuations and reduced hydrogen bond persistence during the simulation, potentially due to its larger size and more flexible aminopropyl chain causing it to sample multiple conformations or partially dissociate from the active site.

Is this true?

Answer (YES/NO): YES